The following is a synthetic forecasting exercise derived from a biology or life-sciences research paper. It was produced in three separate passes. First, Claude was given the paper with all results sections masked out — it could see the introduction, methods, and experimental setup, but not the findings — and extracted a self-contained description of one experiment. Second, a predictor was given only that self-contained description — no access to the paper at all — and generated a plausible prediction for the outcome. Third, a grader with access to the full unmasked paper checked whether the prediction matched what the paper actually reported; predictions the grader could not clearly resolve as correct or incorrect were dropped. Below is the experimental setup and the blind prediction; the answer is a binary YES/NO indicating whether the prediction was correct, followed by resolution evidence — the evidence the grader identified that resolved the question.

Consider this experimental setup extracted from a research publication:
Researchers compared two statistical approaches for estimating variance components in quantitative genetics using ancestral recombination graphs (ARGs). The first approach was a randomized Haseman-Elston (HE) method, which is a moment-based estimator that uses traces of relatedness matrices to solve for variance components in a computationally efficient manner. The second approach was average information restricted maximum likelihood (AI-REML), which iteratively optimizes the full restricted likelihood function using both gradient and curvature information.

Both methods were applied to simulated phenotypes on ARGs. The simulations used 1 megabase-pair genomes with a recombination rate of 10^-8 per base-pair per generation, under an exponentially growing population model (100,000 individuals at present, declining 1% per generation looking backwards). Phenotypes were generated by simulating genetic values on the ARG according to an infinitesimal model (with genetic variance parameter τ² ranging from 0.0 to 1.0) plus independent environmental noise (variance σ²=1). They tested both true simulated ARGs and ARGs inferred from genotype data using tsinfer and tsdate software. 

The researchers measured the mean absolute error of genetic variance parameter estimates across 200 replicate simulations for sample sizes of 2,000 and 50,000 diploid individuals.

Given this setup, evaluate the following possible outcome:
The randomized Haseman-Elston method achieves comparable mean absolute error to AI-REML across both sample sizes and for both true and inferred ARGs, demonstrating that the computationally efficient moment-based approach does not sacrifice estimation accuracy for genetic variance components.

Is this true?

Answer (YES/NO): NO